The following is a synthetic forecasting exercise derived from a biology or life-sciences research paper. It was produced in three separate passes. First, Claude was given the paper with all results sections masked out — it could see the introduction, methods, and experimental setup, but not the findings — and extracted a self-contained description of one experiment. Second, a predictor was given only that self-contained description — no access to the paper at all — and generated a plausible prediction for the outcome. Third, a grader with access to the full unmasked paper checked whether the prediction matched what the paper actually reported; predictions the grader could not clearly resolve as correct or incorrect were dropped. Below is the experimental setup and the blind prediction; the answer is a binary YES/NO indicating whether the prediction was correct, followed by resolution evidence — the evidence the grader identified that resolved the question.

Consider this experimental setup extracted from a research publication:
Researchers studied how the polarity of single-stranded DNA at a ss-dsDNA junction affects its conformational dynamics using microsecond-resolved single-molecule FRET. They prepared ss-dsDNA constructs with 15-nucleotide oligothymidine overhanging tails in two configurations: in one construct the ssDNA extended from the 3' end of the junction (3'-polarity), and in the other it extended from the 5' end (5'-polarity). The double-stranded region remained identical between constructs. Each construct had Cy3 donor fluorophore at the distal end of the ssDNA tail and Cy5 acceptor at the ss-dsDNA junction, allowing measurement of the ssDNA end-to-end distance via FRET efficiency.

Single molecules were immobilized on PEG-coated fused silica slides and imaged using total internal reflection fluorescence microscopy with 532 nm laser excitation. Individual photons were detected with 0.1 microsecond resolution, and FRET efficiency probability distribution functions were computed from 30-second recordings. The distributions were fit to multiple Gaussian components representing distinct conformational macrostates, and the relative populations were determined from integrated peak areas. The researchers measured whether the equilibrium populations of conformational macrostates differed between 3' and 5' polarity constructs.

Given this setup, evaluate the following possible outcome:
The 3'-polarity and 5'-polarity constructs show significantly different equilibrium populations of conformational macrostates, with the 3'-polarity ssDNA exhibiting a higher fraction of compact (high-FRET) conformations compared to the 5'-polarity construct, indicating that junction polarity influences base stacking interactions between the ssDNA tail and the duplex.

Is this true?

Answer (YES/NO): NO